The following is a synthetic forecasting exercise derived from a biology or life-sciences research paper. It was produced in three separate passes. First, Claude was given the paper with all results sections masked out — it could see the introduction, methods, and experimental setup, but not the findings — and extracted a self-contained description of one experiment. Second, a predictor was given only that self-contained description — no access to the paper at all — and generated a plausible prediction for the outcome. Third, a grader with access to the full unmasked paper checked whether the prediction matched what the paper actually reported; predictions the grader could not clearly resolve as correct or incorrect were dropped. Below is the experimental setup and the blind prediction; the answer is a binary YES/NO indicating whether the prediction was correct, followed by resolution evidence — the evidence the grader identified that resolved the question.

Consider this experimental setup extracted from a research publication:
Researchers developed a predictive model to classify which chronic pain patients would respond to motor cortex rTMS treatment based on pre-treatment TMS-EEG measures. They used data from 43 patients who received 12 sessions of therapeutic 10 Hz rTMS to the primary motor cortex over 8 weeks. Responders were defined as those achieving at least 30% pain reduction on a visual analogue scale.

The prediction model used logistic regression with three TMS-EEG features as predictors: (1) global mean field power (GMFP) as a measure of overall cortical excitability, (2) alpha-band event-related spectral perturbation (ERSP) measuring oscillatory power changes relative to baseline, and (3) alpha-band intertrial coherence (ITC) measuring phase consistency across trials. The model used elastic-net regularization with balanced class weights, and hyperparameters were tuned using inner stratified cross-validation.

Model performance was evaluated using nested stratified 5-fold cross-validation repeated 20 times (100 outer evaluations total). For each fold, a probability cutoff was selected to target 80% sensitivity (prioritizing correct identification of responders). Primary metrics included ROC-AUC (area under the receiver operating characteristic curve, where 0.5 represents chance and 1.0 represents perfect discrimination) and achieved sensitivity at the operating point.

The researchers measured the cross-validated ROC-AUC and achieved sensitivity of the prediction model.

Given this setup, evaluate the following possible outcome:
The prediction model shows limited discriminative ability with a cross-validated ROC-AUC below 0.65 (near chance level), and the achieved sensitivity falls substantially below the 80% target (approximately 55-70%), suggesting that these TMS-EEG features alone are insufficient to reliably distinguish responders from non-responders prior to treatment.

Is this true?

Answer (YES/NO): NO